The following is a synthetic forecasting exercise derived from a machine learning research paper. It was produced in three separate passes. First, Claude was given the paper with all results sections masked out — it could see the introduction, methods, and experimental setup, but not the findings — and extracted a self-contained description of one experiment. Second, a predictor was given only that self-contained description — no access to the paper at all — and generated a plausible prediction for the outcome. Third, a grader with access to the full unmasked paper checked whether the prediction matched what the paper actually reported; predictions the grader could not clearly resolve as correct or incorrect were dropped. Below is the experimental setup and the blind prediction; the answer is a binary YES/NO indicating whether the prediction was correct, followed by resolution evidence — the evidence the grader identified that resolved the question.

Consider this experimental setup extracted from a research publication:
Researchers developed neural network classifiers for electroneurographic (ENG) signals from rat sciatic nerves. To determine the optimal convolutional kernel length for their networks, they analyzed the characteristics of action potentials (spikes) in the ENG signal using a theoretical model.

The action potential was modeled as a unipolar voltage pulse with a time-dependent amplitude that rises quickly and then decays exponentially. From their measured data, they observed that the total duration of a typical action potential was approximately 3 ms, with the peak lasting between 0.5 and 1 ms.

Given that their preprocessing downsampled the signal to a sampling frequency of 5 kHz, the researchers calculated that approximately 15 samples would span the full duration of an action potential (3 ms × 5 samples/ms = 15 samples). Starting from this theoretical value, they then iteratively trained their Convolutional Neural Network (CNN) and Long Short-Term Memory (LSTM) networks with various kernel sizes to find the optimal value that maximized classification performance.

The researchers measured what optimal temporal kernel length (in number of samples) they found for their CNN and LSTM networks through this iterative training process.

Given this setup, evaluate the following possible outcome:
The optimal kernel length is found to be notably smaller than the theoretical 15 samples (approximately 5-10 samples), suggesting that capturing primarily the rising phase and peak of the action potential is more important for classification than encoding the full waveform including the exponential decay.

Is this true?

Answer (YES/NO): YES